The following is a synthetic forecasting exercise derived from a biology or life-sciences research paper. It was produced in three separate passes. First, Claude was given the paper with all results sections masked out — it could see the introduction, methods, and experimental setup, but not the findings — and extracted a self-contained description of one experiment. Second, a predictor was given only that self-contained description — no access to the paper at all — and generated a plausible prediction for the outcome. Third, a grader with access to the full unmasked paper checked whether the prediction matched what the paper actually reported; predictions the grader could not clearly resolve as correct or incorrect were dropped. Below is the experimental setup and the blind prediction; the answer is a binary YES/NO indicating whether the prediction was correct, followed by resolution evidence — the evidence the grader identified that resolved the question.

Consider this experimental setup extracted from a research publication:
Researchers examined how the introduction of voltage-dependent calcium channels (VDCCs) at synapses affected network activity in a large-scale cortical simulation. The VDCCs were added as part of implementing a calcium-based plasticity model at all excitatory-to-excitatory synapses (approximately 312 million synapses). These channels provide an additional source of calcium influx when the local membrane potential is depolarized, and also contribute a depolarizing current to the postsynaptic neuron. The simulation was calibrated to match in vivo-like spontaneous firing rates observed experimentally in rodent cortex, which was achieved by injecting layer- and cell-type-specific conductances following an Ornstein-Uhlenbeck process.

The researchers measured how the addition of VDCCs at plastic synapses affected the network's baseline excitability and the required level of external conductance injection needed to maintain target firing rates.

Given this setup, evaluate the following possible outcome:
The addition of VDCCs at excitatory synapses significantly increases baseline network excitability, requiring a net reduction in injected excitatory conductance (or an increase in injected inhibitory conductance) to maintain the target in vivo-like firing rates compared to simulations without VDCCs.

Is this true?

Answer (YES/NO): YES